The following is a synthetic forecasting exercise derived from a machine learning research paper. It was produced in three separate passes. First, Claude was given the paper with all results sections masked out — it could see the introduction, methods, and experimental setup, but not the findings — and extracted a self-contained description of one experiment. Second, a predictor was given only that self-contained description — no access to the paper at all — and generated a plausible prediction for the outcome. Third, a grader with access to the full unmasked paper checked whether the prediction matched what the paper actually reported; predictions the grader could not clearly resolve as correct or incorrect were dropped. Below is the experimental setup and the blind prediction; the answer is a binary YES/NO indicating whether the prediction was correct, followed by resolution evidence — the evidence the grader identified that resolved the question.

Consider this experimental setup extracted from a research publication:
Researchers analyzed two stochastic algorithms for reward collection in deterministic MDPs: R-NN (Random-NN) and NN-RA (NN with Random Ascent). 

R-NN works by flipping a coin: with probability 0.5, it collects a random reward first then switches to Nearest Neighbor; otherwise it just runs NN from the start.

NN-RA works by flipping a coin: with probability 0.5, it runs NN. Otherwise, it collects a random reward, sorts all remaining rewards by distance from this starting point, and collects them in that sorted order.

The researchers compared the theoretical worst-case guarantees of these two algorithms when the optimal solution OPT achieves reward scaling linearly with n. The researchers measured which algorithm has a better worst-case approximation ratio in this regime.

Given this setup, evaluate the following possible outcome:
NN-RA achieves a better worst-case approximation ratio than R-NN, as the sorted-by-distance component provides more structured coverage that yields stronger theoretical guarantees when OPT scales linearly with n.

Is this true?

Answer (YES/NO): YES